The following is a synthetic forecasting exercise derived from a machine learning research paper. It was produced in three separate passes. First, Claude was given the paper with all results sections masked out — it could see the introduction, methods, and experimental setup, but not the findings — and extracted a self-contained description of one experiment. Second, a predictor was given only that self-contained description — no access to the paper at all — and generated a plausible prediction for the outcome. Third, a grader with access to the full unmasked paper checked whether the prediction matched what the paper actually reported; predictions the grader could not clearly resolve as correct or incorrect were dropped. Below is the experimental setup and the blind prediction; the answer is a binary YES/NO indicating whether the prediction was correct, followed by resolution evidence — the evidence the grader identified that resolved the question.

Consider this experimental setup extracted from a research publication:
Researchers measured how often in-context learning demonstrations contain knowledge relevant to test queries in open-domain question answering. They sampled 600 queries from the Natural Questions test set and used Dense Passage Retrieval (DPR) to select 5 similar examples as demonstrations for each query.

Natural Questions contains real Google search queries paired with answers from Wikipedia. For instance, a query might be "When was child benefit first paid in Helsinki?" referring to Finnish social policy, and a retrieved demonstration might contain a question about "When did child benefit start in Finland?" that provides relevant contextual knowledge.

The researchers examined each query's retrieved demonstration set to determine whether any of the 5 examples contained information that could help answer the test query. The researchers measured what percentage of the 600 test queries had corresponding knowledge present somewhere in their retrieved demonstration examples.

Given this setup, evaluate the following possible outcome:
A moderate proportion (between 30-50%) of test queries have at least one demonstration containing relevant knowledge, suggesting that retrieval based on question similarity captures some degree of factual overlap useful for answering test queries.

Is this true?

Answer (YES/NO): YES